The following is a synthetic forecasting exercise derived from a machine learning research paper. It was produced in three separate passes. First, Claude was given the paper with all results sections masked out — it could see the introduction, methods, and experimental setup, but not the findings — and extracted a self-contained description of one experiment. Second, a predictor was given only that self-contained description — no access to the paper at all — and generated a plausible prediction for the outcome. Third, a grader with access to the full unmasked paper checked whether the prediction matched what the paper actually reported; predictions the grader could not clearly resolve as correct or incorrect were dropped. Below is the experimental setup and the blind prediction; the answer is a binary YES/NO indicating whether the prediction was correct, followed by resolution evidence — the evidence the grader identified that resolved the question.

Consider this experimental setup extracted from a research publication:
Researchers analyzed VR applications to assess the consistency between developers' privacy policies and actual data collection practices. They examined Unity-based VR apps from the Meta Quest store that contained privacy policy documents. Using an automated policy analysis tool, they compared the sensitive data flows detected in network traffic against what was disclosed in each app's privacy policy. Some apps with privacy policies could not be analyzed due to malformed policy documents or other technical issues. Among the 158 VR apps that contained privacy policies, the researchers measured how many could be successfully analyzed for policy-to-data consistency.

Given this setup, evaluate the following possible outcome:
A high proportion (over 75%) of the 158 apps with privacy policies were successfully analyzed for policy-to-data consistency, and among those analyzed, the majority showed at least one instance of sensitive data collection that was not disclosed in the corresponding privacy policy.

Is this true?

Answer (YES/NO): NO